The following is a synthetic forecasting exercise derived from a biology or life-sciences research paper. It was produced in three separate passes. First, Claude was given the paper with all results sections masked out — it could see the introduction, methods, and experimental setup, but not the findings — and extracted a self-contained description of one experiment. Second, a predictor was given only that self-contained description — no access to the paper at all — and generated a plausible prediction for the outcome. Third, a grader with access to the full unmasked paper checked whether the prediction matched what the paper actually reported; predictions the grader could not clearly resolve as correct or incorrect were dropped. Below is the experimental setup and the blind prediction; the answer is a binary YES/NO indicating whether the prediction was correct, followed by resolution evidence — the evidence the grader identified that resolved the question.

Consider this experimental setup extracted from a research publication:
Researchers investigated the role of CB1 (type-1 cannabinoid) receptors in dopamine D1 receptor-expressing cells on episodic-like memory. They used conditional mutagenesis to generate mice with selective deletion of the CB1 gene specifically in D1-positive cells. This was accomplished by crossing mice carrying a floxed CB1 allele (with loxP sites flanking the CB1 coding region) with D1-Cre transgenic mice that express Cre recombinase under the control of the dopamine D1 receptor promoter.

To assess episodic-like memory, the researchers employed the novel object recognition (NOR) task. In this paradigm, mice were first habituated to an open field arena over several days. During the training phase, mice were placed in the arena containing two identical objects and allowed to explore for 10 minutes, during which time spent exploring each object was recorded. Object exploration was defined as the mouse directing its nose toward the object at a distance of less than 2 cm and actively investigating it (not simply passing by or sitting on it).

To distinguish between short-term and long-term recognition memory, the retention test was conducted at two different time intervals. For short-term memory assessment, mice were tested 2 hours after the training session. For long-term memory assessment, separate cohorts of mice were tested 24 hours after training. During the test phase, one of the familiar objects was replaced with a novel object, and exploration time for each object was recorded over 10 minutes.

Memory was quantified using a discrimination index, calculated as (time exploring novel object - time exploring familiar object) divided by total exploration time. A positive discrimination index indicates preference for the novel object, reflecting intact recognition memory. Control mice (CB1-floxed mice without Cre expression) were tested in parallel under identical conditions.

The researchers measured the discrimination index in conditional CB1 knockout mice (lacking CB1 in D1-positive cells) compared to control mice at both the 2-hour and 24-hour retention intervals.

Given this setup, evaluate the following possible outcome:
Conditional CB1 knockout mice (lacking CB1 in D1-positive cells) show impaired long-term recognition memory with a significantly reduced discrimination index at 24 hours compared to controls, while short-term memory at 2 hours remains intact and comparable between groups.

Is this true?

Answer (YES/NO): YES